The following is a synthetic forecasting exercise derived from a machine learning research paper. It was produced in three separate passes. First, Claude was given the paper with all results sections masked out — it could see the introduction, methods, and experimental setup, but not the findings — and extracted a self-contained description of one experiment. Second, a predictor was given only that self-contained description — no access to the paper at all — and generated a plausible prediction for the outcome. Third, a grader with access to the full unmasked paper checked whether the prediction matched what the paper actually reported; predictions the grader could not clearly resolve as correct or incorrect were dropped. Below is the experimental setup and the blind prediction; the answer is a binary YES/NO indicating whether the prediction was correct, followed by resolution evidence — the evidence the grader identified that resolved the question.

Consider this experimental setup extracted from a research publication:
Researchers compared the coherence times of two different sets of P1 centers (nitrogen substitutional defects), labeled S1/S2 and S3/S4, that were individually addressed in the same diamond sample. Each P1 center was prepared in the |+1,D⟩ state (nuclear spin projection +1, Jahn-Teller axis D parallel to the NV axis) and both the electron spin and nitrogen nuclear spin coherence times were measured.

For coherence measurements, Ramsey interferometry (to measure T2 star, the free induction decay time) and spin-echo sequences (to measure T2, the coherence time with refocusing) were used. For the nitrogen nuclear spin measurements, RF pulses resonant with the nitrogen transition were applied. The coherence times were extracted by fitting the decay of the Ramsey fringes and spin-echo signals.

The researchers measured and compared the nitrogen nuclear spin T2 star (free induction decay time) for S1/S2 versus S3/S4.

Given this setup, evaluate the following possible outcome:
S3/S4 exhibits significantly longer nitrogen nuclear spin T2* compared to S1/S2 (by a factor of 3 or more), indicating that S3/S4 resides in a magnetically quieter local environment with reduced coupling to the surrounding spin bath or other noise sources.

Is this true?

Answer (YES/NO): YES